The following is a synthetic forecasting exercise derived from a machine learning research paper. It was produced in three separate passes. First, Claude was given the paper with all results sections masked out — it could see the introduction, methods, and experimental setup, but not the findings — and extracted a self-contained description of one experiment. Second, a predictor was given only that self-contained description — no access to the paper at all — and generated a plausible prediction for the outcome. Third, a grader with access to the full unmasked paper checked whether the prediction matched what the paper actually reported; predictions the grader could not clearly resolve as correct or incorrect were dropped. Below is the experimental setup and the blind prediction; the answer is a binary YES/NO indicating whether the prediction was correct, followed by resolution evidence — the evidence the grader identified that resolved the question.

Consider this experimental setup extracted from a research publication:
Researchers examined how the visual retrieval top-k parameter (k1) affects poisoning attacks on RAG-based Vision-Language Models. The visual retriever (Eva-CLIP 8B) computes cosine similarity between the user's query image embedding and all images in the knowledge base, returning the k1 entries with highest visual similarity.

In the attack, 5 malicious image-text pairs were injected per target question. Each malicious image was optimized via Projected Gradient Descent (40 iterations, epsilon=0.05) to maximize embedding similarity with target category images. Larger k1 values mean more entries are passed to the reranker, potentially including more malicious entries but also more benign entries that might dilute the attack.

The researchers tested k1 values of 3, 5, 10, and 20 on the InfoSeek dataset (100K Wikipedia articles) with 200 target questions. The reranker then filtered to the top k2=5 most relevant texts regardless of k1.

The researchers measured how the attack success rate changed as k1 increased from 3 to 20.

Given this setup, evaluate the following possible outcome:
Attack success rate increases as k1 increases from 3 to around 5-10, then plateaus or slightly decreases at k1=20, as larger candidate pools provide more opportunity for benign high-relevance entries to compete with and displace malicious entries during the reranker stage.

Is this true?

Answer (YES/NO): NO